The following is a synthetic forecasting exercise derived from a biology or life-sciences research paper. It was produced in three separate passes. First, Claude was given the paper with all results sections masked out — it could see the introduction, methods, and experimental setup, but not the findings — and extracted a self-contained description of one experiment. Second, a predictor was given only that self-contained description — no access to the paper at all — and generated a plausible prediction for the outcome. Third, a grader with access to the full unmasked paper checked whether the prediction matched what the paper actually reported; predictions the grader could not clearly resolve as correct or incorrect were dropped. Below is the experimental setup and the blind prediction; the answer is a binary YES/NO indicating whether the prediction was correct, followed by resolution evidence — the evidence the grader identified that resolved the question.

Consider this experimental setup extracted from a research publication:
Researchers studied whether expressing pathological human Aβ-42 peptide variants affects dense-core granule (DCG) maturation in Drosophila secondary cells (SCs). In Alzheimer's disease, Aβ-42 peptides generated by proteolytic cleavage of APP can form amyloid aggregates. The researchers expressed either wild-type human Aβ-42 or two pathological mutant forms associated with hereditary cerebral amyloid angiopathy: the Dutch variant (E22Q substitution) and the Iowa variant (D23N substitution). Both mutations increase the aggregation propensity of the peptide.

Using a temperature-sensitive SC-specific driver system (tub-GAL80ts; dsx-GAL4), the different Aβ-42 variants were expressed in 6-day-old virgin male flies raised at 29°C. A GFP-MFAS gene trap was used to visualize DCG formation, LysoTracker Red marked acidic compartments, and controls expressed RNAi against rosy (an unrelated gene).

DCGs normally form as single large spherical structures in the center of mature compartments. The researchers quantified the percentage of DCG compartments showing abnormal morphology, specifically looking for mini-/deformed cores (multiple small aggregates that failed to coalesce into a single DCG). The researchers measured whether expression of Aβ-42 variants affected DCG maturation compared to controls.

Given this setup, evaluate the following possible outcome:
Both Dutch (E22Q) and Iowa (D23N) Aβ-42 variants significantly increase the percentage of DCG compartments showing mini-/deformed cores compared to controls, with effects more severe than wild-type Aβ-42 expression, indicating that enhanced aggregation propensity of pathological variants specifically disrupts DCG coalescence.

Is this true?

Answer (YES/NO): YES